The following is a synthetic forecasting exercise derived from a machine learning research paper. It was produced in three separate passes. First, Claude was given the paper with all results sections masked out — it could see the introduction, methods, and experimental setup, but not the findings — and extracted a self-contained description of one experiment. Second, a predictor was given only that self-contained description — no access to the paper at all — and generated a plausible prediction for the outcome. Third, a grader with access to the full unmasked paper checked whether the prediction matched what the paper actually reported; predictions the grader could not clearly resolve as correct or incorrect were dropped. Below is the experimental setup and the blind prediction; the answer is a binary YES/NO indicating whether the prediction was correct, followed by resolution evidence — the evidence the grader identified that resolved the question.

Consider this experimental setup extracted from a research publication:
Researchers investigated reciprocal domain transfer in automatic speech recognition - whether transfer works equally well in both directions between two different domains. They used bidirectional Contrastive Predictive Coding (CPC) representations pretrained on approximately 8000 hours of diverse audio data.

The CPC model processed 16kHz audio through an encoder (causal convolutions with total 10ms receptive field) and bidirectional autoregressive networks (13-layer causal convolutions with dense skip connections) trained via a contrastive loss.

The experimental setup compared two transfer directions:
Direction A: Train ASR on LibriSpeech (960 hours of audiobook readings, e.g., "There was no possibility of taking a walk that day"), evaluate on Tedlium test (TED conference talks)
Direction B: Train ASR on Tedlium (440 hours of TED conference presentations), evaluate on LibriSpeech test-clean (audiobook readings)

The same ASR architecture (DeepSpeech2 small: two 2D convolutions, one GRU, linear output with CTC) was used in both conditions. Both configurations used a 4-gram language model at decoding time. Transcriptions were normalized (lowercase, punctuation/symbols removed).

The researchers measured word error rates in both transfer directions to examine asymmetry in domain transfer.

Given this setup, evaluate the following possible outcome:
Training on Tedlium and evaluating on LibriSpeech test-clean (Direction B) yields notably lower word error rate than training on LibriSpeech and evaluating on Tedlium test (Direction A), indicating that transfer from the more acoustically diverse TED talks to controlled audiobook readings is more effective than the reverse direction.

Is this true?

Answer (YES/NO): YES